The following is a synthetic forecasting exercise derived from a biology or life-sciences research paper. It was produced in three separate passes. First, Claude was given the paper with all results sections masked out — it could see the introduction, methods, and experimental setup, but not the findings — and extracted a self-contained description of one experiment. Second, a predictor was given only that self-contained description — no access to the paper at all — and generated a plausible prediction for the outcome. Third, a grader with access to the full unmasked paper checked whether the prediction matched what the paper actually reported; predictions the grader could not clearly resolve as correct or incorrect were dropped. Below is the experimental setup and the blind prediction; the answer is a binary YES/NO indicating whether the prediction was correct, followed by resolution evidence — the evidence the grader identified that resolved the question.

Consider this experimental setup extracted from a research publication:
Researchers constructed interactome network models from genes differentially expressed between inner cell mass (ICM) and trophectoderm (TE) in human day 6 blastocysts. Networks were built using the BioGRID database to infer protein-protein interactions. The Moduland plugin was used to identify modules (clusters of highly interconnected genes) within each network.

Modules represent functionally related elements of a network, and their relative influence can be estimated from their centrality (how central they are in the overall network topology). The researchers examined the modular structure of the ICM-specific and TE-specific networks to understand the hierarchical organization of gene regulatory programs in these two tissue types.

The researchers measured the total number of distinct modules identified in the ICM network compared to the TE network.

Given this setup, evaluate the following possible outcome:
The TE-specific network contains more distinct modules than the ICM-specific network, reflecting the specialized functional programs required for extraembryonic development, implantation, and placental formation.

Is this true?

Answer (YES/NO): YES